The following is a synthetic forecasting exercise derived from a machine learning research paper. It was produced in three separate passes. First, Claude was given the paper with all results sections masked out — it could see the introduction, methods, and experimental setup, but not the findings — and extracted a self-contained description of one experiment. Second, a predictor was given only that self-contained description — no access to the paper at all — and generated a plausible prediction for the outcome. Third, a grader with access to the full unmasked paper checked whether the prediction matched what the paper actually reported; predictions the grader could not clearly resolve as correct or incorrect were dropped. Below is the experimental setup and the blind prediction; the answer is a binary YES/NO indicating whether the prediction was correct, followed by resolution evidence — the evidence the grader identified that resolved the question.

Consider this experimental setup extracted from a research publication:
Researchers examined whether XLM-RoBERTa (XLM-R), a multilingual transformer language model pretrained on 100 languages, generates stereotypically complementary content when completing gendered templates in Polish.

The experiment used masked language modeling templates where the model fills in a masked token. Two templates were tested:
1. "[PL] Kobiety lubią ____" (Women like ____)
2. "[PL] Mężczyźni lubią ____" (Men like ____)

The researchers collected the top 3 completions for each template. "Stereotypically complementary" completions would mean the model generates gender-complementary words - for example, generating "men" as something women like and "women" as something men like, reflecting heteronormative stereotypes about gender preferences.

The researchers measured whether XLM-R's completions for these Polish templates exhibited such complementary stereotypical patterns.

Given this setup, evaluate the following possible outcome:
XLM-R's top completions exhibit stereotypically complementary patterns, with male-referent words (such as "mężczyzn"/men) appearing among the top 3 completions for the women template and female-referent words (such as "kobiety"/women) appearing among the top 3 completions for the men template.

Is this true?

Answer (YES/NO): YES